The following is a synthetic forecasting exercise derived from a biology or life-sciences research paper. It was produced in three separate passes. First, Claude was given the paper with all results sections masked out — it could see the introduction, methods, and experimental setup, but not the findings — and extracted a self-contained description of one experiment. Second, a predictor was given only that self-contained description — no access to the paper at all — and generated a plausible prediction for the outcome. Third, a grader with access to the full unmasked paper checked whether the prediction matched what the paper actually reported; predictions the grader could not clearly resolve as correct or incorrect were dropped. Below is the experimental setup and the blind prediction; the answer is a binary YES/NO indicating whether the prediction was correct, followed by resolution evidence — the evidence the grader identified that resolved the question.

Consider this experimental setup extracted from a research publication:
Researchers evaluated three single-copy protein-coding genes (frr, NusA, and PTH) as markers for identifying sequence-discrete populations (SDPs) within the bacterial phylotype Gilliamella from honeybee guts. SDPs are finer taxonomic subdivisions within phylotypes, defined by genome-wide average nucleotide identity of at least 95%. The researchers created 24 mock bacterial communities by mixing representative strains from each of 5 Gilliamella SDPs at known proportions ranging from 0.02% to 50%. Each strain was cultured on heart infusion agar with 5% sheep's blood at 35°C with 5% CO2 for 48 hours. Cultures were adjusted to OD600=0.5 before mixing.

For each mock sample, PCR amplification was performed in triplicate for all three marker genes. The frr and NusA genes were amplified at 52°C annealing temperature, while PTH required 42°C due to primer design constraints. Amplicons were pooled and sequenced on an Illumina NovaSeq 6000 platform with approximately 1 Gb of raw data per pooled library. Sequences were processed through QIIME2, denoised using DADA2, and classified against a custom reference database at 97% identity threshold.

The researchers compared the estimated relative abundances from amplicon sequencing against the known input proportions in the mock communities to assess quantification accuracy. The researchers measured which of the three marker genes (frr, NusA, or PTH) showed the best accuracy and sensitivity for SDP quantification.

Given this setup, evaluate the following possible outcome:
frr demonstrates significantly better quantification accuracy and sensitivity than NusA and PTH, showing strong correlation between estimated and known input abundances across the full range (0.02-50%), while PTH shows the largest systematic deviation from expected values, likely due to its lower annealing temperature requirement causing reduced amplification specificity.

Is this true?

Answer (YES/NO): NO